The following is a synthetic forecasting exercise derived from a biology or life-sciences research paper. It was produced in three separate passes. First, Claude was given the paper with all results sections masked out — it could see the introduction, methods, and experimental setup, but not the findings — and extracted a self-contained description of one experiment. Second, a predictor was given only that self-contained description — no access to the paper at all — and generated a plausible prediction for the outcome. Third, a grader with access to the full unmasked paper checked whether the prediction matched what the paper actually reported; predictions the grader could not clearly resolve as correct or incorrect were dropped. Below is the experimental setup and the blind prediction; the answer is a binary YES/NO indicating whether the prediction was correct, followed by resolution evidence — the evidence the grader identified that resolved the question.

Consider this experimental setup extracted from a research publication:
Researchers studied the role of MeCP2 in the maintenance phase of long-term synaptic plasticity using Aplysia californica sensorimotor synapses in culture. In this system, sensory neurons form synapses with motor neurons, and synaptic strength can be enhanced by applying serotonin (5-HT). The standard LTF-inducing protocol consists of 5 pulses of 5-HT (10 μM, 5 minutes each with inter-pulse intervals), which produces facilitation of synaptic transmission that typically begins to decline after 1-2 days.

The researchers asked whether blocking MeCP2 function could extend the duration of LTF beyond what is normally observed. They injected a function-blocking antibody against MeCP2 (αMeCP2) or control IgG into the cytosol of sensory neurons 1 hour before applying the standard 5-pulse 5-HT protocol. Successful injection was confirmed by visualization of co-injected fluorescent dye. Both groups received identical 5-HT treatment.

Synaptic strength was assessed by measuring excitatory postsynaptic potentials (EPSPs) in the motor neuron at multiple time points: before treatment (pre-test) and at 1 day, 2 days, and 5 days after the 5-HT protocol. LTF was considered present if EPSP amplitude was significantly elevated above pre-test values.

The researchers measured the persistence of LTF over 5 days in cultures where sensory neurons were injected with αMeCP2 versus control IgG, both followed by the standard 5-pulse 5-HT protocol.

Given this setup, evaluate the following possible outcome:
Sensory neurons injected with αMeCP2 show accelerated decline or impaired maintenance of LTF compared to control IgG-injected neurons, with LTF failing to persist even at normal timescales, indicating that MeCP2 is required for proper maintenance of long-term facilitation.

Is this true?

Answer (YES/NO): NO